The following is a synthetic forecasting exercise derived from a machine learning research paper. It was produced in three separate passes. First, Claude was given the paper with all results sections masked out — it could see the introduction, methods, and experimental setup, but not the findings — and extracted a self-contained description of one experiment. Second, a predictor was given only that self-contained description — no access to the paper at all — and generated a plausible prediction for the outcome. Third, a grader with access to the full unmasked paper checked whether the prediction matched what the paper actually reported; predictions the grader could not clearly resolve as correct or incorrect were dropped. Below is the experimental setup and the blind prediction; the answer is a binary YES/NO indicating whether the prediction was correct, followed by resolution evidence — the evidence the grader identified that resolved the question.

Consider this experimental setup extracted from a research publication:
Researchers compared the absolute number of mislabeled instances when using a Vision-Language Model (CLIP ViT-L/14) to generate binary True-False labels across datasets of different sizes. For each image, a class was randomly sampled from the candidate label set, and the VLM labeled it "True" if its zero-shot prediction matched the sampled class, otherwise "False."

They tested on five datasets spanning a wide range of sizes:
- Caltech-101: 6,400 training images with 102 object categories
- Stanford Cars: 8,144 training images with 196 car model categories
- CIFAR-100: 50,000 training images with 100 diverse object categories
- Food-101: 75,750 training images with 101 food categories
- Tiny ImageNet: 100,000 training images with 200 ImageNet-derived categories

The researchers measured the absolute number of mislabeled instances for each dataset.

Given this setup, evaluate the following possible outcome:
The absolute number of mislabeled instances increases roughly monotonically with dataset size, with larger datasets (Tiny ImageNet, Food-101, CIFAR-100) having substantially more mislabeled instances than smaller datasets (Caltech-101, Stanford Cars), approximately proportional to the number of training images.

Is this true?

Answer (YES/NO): NO